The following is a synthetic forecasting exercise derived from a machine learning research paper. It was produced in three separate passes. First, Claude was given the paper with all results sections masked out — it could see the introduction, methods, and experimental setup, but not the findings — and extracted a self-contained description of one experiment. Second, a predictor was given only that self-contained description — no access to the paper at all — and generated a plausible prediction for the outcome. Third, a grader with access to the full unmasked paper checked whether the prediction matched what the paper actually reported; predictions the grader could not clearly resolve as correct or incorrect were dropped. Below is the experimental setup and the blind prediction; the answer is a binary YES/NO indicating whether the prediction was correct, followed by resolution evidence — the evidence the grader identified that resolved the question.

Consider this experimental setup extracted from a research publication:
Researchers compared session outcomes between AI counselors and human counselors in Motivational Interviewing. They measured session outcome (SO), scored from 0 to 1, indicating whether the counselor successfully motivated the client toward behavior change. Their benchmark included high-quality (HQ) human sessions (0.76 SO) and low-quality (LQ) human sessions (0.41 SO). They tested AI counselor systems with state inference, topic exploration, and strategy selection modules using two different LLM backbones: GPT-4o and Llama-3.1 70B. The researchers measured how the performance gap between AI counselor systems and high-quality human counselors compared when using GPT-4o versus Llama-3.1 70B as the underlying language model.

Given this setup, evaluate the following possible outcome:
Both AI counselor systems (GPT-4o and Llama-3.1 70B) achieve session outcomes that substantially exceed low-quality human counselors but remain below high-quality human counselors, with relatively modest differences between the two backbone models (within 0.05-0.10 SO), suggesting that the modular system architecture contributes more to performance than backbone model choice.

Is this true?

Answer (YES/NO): NO